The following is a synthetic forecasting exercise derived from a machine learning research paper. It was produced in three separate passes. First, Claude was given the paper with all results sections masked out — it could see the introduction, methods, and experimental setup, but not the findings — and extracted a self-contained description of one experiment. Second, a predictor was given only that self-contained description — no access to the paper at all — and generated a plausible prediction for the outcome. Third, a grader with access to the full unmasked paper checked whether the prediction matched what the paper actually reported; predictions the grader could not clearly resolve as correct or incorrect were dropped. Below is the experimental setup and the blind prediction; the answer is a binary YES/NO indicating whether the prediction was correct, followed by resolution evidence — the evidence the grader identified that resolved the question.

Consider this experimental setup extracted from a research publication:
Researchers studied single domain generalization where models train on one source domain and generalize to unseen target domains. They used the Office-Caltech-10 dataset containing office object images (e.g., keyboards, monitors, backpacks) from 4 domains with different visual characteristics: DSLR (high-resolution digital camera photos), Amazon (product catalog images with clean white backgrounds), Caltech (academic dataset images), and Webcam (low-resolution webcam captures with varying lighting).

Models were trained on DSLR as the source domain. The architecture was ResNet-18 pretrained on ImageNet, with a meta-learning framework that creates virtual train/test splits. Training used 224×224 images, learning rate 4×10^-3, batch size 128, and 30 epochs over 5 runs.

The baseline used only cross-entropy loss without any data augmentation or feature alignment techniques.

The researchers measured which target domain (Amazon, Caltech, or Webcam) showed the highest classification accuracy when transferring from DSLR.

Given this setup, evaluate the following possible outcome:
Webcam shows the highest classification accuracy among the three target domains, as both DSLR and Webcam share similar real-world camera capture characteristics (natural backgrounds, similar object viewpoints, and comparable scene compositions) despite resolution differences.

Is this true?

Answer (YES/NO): YES